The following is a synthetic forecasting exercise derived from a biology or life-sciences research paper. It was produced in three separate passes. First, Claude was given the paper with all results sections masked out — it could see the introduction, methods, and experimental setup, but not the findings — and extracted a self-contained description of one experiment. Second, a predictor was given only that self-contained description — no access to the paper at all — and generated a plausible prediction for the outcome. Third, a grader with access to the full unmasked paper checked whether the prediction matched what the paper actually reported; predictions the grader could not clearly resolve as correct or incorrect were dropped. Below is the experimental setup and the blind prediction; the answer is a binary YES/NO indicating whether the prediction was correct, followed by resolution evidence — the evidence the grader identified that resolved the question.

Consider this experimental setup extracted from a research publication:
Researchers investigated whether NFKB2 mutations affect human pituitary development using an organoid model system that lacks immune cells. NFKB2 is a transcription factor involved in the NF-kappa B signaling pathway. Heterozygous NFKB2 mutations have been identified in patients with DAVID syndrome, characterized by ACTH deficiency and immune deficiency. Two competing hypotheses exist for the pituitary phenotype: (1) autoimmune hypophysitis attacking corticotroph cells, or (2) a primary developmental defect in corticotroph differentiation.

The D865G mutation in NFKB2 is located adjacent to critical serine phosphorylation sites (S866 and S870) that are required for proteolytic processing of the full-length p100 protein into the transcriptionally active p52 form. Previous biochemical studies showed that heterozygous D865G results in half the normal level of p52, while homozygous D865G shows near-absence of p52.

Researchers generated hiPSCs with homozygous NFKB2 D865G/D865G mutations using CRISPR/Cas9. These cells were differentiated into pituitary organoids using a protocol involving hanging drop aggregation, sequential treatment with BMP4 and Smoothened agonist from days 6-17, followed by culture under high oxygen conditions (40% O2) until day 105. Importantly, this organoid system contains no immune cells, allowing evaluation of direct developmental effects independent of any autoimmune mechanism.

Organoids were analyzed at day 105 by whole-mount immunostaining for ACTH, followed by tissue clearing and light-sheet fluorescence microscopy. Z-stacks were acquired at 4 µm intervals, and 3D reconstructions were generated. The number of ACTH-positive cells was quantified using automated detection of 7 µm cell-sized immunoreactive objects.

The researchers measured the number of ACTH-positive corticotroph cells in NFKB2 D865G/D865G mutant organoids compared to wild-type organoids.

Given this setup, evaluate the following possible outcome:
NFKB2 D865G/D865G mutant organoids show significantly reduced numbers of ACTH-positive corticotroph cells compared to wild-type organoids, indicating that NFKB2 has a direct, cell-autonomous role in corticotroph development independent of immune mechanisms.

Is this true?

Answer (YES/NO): YES